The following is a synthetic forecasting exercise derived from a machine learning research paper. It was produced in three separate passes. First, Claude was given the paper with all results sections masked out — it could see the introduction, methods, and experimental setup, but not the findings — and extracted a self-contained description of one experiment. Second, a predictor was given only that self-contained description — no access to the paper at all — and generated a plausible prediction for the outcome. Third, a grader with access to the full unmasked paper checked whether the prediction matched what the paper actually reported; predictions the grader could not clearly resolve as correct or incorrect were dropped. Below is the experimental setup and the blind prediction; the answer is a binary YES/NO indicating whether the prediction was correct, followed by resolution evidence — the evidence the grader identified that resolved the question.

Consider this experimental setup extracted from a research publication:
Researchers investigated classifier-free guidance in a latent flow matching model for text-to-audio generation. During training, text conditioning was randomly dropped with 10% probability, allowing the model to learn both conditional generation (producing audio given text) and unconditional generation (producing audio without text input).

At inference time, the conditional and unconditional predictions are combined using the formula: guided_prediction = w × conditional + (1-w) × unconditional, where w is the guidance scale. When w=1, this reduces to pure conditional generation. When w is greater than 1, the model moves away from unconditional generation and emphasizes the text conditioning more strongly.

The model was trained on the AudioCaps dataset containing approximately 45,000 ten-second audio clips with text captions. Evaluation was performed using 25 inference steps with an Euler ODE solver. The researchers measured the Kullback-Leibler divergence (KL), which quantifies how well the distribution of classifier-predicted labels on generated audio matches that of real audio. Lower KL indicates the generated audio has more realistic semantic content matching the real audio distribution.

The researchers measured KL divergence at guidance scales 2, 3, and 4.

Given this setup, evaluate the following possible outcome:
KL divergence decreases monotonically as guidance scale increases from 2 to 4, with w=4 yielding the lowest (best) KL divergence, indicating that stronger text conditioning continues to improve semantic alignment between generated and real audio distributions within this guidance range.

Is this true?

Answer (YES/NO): NO